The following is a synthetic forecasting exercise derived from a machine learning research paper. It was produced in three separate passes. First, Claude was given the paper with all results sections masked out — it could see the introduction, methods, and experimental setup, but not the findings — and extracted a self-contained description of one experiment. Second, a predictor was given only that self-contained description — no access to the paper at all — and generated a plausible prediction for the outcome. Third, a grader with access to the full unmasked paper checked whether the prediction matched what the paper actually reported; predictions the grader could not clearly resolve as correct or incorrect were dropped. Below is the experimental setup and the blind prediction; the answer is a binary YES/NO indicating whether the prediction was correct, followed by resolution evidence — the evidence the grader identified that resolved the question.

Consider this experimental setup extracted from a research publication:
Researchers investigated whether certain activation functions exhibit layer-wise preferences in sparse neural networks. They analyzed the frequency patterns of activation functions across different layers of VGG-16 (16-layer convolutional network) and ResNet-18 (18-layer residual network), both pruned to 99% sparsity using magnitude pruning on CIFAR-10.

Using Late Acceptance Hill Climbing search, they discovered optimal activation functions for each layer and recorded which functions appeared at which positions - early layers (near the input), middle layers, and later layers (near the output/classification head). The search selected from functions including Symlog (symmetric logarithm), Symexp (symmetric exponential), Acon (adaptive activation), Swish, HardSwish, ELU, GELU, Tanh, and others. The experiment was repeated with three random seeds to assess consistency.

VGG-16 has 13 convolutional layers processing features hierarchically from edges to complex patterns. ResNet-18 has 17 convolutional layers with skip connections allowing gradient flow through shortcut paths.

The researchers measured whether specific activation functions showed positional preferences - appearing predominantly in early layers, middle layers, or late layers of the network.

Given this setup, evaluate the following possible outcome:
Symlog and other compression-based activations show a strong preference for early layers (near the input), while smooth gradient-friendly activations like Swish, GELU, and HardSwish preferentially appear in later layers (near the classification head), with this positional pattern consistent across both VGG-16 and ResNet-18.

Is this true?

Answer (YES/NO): NO